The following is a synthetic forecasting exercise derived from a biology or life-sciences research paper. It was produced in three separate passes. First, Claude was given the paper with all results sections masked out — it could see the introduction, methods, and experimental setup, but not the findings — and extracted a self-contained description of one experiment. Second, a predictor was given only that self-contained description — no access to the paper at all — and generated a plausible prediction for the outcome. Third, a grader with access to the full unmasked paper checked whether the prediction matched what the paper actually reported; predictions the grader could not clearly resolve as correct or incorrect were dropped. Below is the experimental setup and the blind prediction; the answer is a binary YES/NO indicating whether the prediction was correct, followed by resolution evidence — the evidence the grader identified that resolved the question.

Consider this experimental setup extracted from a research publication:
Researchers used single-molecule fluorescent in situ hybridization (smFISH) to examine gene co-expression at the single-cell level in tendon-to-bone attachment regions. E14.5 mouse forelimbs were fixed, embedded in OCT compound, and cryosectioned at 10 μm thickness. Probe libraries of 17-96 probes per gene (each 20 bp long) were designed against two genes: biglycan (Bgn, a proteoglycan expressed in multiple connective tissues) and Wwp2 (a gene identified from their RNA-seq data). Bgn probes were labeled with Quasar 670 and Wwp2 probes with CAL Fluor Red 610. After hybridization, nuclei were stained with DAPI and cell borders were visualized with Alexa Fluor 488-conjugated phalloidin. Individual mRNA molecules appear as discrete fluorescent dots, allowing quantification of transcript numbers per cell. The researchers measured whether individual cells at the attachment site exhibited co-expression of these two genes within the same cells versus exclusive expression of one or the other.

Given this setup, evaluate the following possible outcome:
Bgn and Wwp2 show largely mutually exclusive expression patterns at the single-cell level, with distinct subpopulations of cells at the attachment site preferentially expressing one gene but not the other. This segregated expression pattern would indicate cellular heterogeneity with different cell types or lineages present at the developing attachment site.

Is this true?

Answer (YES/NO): NO